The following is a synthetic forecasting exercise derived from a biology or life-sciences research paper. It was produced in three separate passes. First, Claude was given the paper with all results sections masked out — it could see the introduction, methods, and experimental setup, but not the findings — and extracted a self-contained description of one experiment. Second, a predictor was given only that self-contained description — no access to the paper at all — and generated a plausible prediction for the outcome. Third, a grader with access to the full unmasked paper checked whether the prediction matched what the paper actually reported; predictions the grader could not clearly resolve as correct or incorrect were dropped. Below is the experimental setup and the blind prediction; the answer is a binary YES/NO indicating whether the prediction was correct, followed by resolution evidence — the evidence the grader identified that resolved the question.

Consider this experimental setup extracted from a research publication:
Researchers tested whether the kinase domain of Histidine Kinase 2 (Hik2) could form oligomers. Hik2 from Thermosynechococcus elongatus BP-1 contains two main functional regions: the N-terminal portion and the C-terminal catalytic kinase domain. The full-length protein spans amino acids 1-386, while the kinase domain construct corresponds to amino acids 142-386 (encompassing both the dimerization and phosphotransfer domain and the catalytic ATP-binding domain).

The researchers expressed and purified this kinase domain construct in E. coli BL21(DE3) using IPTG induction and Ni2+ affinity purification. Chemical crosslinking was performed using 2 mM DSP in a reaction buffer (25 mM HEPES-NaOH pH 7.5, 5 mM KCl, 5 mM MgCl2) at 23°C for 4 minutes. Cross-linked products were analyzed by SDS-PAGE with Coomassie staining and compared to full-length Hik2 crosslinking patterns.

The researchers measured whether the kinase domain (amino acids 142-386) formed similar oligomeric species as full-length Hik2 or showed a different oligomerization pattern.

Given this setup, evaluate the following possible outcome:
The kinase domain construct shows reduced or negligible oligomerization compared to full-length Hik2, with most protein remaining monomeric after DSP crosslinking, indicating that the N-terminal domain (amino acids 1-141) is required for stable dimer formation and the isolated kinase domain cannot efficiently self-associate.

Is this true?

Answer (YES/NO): NO